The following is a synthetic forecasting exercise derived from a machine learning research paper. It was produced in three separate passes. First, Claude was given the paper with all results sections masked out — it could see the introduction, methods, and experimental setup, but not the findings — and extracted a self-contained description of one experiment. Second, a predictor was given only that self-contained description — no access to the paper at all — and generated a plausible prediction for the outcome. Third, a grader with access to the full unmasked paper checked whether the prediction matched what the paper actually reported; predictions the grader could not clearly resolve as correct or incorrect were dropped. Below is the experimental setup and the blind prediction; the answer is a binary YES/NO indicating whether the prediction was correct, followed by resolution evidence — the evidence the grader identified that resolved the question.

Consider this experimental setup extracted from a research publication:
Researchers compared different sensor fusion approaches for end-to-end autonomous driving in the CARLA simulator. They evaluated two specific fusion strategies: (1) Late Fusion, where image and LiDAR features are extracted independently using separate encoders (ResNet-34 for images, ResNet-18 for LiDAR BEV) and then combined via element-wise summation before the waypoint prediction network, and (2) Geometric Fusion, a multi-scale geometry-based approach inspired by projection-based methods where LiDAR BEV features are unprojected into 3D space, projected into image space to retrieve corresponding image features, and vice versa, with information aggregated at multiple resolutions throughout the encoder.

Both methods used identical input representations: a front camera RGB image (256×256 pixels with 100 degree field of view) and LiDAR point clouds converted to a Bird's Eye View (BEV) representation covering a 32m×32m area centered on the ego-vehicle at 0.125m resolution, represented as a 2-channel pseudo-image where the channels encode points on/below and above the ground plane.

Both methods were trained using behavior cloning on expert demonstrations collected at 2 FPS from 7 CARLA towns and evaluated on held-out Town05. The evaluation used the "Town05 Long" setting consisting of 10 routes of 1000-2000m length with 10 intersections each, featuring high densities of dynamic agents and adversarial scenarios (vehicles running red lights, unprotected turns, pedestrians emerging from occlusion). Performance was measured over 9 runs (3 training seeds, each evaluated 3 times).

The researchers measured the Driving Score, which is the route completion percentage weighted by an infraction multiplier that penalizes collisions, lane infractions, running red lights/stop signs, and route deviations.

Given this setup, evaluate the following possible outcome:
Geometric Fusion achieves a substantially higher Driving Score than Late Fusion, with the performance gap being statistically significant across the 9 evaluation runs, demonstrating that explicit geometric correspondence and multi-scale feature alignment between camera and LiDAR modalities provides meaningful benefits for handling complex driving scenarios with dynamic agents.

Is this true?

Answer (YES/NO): NO